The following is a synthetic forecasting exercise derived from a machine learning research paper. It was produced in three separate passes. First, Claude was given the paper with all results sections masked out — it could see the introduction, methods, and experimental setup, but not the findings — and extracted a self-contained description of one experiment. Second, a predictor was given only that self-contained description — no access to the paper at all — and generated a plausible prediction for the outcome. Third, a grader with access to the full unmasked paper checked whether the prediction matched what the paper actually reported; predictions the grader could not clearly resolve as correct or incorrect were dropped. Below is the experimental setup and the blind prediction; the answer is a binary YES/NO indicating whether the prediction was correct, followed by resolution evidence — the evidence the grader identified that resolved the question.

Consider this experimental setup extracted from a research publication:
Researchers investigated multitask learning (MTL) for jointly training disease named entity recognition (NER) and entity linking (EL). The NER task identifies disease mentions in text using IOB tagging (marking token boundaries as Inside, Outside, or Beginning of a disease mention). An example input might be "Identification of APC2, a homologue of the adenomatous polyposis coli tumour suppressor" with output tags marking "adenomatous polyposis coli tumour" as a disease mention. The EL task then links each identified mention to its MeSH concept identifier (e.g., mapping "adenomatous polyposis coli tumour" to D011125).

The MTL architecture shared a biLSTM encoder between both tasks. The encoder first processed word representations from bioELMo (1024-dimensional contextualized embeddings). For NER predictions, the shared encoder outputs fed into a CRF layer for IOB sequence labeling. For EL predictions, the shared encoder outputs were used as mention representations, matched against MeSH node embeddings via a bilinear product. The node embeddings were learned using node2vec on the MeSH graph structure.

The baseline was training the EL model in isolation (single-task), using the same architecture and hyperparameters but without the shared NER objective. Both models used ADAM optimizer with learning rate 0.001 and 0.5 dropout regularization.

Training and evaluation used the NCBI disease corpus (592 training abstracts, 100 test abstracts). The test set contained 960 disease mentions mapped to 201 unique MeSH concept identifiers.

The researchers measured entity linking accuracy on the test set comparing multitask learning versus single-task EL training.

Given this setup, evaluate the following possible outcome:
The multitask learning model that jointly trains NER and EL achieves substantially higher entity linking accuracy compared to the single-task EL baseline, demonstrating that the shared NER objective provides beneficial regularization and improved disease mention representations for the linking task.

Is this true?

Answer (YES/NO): NO